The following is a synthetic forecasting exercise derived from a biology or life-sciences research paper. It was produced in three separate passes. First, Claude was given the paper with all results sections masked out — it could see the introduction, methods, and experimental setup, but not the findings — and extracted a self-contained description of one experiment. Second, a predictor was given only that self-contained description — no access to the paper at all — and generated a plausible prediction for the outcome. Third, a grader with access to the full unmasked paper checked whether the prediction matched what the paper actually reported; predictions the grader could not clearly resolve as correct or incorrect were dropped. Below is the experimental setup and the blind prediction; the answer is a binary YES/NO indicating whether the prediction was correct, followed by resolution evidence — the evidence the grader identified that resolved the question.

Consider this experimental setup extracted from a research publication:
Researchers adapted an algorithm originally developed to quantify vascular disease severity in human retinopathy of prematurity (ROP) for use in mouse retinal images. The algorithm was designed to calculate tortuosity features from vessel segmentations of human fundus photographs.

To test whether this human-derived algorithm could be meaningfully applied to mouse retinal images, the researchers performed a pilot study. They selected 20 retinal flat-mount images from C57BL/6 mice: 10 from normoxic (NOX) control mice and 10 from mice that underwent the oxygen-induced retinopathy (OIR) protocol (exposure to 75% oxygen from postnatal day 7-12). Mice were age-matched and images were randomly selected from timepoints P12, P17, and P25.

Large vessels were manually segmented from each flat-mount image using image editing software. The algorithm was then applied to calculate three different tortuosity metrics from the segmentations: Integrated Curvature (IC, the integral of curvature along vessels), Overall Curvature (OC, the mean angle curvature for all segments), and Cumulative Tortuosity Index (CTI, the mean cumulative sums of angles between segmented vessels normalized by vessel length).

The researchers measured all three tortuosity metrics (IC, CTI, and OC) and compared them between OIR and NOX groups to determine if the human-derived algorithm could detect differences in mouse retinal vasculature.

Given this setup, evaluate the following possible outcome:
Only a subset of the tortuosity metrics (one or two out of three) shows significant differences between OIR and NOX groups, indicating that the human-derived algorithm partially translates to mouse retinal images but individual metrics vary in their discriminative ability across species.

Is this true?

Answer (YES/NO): NO